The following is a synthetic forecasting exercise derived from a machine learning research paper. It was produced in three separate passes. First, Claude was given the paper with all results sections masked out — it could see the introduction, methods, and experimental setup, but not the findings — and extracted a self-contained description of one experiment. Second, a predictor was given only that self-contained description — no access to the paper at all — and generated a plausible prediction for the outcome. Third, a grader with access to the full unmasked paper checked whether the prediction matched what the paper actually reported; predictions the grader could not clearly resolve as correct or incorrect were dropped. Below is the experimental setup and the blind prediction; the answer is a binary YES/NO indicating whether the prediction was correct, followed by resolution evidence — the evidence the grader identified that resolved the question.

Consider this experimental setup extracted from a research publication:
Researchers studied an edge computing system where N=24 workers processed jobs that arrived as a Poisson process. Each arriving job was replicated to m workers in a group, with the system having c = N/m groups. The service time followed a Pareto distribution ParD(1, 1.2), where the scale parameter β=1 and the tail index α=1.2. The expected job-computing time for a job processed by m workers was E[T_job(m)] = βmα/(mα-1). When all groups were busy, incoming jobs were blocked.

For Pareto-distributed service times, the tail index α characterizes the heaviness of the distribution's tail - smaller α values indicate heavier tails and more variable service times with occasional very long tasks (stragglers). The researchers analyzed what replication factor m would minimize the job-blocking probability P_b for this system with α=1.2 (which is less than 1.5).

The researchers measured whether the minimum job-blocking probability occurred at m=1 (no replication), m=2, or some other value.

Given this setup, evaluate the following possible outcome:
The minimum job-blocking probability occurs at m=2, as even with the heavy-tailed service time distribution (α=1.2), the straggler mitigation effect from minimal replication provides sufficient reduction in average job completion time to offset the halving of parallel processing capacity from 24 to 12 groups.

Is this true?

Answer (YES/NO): YES